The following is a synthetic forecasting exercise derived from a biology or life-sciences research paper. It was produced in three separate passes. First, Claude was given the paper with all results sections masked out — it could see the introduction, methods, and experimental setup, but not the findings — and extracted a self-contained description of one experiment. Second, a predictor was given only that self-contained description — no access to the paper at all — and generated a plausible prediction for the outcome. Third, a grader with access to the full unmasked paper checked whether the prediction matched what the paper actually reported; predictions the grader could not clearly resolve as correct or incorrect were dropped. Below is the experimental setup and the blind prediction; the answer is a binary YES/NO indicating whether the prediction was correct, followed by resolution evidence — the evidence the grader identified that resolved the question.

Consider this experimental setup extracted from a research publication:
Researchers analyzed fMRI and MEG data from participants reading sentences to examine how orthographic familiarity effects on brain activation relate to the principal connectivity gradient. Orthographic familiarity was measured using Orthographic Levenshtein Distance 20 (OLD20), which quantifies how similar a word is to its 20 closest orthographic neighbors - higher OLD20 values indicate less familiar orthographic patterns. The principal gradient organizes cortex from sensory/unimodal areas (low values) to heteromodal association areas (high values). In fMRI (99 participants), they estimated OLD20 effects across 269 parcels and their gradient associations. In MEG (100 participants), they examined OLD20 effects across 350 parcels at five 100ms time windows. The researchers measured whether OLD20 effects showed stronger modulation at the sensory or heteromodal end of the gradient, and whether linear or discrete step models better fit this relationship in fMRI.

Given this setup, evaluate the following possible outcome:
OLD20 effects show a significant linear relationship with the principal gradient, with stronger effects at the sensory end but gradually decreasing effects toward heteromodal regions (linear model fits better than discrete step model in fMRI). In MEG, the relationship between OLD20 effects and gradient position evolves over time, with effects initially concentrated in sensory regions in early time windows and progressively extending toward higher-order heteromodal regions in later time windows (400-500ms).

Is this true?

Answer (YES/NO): NO